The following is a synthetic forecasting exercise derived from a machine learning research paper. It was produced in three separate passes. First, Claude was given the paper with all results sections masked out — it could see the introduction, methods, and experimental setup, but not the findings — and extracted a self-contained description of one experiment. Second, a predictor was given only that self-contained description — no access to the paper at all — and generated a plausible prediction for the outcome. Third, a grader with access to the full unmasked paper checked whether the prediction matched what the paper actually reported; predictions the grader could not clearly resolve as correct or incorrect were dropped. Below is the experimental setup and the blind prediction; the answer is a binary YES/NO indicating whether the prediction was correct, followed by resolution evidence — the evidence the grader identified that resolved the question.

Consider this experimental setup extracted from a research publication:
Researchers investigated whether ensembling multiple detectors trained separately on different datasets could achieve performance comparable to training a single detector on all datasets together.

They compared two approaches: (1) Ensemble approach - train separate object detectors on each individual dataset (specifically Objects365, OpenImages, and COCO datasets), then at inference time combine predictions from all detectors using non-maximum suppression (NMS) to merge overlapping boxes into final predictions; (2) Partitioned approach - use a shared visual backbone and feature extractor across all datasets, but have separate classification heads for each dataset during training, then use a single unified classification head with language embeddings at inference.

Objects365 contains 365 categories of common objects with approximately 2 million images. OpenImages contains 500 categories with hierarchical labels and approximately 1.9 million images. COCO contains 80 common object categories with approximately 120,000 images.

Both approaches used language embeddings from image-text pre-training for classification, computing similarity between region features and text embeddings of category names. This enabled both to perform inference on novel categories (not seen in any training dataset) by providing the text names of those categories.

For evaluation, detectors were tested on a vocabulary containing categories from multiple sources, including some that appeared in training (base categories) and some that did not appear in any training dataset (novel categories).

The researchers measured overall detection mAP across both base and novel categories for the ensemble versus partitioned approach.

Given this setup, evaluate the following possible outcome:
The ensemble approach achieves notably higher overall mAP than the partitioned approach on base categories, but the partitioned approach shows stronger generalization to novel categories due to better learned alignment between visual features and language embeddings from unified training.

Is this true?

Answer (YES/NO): NO